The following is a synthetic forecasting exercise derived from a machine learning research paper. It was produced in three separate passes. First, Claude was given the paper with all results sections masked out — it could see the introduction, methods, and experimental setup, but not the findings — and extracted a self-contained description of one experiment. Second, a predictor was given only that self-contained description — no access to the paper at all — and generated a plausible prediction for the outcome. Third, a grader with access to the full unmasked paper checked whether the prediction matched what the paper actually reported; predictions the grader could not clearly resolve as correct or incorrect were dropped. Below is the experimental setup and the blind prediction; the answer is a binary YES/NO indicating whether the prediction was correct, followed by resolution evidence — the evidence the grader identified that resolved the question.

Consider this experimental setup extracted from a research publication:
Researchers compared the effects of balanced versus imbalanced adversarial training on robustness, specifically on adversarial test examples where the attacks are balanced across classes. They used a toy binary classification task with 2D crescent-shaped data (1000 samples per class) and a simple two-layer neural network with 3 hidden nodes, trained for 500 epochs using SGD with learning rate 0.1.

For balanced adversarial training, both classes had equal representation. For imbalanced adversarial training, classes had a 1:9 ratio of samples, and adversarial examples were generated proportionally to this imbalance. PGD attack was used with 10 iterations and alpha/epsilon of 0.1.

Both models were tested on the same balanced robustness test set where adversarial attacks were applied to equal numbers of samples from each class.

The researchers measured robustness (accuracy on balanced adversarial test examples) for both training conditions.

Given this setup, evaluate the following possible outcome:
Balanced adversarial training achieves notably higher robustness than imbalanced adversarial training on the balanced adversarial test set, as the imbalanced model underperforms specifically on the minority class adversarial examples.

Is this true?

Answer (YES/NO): YES